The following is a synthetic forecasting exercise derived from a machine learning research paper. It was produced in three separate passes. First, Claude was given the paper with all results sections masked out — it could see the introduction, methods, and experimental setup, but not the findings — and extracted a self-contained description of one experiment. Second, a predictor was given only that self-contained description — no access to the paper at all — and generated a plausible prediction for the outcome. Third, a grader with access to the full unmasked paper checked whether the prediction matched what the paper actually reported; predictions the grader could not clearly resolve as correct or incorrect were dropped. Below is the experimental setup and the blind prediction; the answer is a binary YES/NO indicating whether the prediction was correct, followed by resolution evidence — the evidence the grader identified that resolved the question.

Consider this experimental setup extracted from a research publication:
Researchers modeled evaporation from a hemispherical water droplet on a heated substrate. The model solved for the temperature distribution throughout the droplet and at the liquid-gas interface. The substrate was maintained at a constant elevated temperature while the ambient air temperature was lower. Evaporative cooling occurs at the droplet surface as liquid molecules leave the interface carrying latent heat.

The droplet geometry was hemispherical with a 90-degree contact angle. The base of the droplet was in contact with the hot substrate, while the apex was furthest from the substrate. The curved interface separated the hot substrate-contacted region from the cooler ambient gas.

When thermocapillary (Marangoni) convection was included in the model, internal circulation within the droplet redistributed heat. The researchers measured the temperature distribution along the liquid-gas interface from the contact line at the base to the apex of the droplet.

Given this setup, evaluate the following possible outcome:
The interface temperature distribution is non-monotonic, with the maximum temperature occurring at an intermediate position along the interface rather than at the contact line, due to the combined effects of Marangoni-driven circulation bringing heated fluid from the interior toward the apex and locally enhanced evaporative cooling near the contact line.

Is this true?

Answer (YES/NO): NO